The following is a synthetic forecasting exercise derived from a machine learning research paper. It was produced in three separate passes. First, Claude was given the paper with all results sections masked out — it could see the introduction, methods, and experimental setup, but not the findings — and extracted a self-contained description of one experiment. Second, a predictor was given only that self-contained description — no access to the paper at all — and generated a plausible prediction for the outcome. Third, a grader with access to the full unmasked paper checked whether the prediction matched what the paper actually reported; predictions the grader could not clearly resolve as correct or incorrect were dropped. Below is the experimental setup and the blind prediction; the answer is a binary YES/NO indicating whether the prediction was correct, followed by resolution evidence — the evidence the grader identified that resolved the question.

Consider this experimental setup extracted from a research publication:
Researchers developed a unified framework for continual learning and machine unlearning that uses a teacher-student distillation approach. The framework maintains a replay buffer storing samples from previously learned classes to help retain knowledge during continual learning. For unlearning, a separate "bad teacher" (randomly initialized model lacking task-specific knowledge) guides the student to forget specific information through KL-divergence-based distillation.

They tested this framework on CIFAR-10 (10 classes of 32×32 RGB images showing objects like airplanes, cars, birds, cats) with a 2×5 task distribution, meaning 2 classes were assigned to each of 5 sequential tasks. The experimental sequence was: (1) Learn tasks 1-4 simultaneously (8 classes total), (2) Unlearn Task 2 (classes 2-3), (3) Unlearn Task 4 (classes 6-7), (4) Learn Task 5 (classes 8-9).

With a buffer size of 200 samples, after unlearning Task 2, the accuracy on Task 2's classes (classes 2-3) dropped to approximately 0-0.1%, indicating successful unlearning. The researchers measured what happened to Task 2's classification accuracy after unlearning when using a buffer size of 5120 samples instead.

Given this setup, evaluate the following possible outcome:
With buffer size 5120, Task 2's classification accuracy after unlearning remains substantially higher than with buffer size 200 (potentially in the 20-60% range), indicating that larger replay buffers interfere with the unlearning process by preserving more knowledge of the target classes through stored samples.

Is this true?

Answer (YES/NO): YES